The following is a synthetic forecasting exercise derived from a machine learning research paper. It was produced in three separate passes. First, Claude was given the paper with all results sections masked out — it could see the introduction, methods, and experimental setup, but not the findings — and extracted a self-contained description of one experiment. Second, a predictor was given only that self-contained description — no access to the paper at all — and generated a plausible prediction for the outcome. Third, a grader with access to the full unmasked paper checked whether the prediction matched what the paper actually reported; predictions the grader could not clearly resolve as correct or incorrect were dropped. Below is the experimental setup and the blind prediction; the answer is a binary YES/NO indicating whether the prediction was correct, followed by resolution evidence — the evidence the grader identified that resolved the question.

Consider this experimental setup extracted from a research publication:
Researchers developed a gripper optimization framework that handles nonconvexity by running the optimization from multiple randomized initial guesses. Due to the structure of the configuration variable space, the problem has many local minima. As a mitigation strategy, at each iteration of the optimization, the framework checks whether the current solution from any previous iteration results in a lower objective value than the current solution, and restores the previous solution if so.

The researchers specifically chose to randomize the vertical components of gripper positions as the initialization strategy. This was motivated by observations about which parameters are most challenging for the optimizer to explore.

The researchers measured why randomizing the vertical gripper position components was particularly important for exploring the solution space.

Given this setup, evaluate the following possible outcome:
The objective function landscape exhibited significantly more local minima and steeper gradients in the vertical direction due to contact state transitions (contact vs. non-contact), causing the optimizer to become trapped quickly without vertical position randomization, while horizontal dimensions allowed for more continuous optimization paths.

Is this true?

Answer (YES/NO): NO